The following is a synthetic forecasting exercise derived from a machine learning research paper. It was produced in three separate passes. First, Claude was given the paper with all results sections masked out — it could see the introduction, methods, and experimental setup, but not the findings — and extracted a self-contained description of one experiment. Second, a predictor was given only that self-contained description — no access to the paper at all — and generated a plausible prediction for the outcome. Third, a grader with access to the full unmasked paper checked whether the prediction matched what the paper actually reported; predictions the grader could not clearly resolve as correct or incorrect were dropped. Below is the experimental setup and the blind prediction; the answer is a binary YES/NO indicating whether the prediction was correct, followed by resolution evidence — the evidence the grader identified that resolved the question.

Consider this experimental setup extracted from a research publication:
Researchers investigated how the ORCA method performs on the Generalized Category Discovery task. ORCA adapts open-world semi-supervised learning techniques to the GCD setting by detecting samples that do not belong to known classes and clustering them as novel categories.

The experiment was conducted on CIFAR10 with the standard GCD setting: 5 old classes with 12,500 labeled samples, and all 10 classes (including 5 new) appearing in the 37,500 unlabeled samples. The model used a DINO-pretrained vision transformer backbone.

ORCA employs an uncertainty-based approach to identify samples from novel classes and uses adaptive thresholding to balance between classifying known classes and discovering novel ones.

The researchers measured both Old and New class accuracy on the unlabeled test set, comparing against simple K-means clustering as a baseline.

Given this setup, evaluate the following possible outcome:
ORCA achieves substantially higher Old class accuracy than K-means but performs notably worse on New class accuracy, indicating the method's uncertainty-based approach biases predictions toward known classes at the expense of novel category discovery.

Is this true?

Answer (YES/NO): NO